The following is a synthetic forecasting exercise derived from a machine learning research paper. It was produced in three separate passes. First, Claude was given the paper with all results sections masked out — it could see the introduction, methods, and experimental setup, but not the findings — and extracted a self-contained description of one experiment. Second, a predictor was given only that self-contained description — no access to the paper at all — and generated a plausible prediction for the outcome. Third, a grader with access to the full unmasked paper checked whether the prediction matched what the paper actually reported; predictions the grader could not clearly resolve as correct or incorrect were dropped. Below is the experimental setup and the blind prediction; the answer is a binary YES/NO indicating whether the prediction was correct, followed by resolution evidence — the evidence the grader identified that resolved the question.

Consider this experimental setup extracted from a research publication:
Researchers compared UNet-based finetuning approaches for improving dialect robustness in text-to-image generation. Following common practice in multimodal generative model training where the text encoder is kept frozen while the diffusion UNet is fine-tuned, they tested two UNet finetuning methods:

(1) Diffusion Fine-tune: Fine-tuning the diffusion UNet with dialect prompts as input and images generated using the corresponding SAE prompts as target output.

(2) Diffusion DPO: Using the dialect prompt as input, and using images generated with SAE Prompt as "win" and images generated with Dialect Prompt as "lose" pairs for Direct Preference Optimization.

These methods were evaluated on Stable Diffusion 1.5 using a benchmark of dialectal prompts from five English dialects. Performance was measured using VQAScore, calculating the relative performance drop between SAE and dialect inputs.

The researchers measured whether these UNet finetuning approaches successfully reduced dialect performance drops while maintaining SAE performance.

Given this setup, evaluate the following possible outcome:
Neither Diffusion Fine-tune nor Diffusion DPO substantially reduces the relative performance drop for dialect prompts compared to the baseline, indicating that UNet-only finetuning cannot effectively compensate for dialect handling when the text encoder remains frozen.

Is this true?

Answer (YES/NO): YES